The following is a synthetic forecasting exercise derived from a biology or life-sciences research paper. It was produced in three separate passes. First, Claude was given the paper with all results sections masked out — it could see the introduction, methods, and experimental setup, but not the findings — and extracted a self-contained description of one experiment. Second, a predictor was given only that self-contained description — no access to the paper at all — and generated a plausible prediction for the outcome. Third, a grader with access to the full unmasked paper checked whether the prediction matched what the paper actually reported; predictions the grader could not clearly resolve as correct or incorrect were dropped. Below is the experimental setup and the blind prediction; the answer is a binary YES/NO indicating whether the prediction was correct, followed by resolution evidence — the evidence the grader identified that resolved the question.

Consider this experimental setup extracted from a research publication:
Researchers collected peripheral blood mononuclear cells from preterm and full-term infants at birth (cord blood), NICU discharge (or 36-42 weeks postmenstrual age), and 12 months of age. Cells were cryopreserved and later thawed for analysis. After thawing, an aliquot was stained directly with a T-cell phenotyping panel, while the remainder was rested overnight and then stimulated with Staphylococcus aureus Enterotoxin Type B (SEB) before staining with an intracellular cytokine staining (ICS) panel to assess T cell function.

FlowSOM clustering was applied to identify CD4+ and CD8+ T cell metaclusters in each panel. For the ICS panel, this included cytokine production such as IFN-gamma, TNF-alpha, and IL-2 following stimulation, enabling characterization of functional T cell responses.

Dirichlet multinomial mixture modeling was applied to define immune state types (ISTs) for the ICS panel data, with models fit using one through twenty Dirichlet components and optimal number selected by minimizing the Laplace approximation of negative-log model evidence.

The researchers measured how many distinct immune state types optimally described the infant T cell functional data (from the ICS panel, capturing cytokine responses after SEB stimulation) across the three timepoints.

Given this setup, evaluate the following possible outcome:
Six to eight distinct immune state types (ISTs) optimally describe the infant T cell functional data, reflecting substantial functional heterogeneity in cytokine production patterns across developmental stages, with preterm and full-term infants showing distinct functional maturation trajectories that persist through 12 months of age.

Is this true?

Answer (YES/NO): NO